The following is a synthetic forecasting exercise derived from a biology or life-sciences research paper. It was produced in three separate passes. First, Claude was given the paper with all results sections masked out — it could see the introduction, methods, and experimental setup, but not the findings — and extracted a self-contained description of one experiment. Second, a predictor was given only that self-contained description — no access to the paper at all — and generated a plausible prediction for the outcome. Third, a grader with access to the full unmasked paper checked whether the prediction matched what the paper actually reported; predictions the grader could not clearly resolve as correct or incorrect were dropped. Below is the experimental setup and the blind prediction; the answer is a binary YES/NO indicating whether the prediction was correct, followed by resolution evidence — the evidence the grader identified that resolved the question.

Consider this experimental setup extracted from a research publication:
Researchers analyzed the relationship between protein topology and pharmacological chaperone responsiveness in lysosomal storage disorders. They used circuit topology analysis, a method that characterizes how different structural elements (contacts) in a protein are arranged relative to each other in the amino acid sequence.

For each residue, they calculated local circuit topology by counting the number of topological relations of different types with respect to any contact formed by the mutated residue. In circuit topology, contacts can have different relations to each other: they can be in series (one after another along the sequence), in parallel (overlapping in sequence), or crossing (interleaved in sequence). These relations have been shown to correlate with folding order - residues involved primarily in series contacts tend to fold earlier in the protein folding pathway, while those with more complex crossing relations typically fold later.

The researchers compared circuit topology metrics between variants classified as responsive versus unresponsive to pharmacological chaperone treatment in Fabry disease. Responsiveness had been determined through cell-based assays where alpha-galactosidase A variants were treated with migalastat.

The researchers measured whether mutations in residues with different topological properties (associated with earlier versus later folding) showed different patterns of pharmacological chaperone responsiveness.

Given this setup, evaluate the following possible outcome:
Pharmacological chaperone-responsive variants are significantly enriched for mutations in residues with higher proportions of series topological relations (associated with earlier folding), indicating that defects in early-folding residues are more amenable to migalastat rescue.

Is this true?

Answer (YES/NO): NO